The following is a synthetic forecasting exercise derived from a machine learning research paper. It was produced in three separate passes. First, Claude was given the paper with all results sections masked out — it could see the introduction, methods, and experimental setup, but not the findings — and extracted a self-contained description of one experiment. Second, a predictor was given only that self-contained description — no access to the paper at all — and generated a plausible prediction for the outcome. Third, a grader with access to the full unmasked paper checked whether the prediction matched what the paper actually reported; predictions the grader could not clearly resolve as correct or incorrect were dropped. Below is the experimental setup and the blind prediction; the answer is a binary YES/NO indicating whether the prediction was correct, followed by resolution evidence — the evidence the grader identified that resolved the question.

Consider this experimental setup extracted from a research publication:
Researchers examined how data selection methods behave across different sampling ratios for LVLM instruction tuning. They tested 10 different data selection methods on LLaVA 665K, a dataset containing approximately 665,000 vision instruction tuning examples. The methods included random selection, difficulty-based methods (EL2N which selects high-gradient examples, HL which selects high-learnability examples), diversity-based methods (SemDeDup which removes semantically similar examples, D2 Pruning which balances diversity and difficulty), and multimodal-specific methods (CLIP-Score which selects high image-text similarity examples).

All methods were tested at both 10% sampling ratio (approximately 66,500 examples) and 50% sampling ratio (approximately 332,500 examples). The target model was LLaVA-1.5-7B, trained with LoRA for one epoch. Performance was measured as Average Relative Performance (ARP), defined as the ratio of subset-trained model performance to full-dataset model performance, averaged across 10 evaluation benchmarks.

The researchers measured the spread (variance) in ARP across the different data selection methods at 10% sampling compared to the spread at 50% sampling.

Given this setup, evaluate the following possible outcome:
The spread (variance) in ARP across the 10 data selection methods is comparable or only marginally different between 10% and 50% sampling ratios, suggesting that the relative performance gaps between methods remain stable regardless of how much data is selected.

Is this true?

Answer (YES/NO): NO